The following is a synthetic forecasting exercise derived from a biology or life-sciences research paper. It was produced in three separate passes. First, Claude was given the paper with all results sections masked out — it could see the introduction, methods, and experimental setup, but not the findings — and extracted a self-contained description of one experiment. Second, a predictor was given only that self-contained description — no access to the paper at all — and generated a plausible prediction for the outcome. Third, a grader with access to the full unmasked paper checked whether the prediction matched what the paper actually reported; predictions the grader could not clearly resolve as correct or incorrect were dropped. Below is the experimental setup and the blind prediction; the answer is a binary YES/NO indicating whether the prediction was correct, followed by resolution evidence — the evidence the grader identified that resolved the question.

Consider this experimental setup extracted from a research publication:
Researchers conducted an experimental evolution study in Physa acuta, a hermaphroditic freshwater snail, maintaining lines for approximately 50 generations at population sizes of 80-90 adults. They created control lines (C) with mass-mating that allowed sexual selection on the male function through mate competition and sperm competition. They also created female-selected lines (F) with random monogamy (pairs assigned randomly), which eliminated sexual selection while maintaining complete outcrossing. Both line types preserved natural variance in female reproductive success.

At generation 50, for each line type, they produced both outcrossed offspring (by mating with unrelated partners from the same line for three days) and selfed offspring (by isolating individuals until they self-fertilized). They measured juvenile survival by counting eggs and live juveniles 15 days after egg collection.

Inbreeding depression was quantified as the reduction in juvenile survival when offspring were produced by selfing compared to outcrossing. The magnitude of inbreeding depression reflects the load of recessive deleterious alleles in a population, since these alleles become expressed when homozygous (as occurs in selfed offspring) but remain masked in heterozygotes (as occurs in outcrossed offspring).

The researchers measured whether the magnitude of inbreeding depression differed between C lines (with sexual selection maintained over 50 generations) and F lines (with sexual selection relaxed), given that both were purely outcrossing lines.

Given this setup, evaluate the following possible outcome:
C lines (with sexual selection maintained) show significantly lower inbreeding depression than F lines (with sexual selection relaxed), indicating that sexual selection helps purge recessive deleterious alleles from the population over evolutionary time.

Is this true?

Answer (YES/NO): NO